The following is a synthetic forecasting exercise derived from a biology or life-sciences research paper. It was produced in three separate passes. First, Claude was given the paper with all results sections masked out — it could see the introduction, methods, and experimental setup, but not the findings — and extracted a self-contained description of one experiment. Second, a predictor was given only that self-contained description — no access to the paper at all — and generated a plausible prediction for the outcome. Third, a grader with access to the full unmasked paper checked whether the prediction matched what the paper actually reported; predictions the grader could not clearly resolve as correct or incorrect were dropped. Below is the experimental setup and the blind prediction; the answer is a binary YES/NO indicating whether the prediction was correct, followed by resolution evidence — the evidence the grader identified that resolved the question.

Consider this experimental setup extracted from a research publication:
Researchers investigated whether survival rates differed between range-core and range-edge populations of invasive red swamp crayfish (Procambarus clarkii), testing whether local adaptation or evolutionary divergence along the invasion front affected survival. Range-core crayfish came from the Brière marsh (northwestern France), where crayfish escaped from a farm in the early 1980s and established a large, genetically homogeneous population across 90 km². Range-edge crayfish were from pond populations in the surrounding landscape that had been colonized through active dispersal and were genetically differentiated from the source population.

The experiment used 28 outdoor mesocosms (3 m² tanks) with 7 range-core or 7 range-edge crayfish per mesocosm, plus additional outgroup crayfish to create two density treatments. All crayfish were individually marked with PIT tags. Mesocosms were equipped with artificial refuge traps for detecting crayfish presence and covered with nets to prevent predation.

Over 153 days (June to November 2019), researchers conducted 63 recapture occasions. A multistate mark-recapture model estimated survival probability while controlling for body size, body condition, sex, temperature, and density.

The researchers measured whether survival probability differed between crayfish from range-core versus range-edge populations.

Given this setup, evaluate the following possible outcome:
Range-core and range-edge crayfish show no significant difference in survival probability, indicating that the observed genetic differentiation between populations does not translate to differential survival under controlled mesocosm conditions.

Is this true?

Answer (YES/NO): YES